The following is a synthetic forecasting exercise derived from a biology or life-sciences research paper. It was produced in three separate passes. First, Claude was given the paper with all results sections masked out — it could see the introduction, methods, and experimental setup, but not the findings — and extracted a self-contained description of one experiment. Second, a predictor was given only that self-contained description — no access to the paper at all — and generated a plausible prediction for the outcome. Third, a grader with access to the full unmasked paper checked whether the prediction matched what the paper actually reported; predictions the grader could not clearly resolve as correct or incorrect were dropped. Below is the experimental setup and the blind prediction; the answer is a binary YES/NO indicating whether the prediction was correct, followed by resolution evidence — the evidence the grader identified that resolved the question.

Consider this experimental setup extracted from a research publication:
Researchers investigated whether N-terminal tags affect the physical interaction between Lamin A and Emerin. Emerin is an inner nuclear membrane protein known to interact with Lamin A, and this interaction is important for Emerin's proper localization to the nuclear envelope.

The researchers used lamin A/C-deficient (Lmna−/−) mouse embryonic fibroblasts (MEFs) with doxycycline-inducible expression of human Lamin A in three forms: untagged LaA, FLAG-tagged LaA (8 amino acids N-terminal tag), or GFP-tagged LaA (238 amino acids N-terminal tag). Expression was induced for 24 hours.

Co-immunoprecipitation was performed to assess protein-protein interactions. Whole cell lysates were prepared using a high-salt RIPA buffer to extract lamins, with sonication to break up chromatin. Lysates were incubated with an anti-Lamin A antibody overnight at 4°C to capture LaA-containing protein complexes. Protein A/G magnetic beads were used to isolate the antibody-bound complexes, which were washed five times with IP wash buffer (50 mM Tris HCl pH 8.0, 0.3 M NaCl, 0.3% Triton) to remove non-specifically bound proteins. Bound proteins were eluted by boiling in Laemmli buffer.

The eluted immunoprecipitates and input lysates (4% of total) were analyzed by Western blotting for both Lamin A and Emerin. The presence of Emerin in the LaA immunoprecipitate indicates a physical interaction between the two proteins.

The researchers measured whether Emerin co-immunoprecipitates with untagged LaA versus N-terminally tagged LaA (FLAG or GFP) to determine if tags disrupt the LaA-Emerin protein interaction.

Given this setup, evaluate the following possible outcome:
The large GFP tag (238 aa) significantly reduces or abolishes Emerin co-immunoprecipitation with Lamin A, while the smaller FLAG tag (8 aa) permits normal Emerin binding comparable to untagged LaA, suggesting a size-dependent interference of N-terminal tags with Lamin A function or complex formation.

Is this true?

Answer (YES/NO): NO